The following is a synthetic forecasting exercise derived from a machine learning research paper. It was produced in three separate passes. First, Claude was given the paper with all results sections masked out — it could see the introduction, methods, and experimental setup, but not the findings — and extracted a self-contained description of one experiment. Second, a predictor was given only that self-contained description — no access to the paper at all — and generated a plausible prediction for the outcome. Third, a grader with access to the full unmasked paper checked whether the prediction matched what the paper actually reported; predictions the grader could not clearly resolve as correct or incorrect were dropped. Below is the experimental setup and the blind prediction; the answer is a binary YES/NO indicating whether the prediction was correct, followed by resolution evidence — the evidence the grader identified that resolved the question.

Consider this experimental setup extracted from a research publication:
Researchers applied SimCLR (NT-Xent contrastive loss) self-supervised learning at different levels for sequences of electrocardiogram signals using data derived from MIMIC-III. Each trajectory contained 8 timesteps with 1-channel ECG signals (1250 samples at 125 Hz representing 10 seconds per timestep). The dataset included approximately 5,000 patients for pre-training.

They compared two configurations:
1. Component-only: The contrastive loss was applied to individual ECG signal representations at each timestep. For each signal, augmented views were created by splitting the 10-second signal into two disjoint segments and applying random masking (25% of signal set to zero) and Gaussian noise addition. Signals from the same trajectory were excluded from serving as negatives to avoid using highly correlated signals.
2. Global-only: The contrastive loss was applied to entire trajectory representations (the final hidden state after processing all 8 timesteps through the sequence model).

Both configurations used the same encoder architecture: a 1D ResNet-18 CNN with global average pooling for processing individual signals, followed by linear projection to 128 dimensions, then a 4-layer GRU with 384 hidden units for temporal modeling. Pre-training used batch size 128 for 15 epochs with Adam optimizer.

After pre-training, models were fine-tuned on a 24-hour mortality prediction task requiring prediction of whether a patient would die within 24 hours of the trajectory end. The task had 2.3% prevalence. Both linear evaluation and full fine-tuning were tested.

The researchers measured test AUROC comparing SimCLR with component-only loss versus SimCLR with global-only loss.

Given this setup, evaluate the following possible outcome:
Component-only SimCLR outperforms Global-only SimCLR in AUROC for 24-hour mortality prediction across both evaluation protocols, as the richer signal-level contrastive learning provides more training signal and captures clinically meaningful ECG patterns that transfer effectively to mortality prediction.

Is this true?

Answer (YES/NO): NO